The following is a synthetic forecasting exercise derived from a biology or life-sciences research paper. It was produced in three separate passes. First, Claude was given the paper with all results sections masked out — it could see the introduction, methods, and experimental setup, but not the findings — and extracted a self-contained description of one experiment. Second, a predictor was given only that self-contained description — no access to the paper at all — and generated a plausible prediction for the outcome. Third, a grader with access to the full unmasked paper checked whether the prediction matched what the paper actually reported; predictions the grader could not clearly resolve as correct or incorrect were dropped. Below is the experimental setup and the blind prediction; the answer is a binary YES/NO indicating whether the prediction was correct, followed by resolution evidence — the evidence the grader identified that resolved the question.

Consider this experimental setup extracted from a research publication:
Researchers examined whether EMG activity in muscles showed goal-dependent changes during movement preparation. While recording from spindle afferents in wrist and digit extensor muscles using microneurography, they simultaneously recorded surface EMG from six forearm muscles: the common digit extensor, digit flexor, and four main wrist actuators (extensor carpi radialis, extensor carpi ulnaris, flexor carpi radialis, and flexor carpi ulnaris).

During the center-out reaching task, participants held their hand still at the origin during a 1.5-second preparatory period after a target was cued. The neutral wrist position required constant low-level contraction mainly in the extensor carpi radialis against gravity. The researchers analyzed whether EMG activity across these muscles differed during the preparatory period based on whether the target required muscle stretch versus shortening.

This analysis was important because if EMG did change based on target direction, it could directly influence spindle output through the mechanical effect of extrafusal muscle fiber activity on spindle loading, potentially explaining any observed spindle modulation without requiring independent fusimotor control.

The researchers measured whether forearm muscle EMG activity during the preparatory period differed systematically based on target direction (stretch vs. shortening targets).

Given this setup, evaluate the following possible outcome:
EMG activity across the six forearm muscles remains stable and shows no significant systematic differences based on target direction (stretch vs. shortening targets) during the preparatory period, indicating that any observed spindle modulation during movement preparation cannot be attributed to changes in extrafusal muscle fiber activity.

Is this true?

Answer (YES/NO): YES